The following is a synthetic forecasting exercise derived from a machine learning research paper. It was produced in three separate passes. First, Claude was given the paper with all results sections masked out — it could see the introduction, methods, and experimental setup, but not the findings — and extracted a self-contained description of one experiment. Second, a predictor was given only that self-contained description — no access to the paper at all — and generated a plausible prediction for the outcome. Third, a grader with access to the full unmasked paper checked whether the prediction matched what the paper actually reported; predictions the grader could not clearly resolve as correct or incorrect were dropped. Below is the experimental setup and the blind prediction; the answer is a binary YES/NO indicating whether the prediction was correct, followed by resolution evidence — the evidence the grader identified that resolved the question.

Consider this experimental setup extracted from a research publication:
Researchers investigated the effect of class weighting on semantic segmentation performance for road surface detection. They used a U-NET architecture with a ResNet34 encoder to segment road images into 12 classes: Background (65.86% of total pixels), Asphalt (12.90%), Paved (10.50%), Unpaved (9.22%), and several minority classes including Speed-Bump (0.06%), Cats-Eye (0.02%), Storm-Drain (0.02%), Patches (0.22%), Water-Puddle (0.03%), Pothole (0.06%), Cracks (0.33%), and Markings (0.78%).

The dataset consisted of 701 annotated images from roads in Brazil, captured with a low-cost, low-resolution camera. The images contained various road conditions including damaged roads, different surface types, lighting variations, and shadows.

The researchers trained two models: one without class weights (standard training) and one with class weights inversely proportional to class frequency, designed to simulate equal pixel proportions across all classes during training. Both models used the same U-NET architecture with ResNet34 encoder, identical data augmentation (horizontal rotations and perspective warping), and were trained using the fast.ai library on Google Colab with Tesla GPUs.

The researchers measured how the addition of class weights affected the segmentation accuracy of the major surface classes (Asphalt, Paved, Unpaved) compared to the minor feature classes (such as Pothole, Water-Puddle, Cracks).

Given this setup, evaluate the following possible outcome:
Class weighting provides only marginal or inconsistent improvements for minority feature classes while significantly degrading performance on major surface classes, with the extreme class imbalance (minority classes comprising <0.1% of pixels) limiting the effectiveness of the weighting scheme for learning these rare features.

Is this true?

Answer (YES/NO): NO